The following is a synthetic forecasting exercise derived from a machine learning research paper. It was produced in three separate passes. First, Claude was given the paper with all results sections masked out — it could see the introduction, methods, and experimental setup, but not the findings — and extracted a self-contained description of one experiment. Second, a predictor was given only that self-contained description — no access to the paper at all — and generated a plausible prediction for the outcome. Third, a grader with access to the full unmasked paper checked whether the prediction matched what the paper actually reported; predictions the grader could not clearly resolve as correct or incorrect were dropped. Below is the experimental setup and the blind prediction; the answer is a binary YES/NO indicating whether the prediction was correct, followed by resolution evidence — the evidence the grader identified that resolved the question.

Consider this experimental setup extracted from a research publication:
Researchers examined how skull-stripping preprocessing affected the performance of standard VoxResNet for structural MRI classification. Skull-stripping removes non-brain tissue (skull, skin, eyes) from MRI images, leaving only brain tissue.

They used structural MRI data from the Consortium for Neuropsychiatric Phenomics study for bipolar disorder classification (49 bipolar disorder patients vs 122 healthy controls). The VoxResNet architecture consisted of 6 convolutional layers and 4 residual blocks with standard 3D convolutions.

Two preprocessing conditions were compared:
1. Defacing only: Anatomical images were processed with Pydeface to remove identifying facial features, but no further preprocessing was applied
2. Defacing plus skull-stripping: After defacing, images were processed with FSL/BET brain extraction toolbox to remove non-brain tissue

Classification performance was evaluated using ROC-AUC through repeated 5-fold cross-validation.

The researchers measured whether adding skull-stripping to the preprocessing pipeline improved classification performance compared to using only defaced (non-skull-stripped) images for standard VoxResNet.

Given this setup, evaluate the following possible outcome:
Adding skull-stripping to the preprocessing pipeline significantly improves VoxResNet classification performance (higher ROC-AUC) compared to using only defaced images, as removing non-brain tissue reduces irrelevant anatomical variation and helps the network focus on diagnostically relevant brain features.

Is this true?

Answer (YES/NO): NO